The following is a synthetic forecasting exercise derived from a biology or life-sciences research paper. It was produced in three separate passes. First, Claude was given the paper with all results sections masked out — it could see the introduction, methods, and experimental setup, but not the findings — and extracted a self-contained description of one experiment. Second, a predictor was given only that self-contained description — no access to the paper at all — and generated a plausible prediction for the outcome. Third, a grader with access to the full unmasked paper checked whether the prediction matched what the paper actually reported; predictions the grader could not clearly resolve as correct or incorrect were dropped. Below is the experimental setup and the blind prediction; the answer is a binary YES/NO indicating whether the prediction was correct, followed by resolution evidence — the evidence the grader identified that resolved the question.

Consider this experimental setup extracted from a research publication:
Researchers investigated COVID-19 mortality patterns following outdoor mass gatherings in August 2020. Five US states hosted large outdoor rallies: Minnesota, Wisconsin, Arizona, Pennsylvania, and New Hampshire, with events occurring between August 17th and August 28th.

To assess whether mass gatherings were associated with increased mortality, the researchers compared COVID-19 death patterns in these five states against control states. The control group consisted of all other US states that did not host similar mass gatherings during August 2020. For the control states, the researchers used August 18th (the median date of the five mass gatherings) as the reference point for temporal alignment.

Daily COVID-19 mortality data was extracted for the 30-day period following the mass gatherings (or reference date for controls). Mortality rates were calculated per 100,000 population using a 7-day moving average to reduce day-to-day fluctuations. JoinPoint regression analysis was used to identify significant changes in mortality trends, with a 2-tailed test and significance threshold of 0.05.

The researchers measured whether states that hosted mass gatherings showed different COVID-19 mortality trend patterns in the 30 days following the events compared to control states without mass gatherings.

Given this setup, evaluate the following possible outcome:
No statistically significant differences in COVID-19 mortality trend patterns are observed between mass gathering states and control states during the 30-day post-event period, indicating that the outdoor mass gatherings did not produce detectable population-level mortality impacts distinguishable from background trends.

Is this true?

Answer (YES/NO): NO